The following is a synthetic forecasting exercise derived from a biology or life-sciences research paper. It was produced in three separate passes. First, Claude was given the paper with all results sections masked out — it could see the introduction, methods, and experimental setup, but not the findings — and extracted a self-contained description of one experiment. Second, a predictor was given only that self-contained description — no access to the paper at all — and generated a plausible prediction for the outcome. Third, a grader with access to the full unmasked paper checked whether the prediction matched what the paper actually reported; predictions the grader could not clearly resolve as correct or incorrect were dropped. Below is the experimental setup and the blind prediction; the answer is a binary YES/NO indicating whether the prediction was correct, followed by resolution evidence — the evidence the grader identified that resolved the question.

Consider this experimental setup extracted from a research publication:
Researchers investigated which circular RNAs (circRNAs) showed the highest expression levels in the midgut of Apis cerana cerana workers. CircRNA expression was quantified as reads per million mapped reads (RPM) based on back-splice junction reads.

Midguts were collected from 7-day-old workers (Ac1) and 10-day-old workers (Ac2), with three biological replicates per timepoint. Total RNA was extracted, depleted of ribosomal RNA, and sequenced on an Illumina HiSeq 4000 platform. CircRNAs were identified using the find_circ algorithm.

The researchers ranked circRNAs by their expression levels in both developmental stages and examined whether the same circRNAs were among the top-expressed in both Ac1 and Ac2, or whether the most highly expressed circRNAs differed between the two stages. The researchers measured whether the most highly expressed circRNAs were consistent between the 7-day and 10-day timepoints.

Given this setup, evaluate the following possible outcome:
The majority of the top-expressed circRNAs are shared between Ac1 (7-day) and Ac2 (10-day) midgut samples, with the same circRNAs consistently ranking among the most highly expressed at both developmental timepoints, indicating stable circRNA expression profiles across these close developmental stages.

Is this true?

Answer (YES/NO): YES